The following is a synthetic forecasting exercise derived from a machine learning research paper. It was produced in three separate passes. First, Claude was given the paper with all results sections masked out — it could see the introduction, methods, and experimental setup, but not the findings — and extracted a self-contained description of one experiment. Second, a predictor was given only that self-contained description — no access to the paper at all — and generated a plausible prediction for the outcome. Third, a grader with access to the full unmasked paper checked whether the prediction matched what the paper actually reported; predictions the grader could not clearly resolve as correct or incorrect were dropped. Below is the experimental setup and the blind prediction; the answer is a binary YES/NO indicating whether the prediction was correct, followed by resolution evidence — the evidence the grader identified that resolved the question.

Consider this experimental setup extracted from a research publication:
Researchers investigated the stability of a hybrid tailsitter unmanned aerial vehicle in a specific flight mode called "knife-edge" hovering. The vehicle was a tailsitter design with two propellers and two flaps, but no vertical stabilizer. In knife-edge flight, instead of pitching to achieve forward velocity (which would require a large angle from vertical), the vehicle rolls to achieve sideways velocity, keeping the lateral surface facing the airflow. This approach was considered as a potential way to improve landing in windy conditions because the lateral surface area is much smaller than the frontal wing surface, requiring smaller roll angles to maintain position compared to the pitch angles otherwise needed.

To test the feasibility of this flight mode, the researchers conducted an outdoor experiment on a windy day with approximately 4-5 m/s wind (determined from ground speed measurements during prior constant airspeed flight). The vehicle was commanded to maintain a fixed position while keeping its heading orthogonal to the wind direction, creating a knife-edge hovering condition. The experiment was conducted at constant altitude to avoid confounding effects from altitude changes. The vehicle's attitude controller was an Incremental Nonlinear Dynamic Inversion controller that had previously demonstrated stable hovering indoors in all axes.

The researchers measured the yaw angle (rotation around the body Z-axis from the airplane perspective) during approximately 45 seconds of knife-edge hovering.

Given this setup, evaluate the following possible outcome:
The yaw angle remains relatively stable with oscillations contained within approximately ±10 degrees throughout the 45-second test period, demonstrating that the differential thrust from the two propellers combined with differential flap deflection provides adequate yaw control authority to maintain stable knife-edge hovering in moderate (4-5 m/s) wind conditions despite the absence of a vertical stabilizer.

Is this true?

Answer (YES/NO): NO